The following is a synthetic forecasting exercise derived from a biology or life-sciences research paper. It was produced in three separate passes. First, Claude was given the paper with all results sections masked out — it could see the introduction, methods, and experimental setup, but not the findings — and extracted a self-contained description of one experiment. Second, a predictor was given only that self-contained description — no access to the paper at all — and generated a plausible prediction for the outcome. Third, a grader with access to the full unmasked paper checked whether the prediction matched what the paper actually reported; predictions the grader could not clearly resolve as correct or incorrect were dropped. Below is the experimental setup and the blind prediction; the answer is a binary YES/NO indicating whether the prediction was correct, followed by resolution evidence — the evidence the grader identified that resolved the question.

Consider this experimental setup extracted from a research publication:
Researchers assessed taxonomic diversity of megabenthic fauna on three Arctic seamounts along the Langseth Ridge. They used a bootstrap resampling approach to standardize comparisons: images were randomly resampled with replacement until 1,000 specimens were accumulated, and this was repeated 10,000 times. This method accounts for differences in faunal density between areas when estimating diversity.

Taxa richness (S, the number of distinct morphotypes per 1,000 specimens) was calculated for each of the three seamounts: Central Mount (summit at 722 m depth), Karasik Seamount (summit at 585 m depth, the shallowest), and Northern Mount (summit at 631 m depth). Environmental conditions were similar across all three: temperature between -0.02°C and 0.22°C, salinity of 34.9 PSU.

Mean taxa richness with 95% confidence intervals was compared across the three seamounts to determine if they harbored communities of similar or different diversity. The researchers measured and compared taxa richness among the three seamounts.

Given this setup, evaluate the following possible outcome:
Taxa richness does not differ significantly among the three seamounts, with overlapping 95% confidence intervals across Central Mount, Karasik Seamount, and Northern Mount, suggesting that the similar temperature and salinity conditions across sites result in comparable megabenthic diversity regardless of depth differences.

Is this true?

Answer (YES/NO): YES